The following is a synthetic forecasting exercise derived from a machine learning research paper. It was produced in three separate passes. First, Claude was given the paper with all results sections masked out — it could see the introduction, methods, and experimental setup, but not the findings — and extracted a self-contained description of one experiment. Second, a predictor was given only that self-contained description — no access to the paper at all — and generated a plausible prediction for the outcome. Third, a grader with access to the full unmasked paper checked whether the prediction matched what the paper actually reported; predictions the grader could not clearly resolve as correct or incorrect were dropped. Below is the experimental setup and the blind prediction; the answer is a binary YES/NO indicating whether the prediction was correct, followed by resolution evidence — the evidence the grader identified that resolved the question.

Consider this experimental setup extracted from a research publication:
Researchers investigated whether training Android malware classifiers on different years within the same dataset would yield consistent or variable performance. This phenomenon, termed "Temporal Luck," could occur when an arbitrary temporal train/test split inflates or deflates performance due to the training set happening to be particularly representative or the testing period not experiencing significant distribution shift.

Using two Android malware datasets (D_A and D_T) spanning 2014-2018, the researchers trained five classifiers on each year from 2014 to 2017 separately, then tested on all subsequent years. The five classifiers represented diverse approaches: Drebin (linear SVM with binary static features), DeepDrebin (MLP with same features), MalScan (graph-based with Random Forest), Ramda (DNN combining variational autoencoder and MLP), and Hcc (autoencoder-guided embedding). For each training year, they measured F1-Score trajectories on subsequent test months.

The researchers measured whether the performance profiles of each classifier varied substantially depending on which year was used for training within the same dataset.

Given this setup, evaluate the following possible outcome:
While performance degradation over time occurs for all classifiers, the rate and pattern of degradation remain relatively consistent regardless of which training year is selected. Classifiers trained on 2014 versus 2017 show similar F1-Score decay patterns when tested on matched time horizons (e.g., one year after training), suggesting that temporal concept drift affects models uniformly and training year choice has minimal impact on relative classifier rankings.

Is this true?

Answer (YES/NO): NO